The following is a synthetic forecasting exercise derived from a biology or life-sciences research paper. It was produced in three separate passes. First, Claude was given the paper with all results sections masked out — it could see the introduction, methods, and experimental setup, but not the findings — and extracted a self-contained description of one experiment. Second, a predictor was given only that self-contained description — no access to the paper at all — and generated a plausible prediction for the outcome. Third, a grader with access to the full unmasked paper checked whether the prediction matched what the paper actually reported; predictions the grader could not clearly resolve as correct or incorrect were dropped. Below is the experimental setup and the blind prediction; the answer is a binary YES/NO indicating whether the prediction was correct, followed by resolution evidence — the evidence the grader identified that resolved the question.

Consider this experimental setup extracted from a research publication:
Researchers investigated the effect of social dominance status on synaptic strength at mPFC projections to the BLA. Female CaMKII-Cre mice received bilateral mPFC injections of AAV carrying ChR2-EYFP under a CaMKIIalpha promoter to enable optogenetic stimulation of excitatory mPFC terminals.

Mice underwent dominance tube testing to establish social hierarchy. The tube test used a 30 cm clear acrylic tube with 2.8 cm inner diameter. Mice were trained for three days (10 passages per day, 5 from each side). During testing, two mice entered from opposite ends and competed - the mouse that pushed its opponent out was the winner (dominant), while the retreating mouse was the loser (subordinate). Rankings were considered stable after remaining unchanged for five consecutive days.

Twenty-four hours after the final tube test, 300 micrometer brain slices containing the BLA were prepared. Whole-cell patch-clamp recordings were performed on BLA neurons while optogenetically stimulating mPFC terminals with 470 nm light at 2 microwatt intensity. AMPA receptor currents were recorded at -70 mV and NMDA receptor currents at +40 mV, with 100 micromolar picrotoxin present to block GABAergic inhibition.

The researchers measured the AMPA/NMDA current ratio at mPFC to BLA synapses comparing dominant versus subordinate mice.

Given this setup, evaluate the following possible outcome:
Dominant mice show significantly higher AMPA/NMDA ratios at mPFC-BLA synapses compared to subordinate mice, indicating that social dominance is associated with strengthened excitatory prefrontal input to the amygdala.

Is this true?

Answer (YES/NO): NO